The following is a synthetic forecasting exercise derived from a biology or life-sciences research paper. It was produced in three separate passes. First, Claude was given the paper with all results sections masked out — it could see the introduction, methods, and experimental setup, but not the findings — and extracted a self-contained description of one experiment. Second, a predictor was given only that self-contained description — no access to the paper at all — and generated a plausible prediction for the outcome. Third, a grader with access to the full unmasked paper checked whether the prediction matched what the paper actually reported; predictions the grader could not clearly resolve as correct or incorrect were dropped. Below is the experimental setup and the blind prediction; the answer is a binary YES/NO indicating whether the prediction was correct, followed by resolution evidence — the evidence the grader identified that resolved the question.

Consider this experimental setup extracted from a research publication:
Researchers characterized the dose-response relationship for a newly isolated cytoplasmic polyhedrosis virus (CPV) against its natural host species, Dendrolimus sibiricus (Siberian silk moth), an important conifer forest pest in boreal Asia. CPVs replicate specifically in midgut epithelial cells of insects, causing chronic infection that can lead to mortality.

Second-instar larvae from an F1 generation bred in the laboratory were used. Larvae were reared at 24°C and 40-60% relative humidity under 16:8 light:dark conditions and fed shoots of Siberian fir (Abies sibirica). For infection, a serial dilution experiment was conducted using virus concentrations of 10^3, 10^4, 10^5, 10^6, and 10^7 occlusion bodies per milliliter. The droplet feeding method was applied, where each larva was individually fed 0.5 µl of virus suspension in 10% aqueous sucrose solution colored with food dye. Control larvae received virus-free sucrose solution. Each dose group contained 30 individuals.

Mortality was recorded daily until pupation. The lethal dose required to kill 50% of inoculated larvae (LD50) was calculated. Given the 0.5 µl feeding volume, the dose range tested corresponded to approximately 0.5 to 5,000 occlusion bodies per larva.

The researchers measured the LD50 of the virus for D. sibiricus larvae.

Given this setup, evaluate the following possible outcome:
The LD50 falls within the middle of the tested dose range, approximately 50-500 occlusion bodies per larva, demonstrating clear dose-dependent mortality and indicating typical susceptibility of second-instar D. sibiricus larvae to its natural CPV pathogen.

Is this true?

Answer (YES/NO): YES